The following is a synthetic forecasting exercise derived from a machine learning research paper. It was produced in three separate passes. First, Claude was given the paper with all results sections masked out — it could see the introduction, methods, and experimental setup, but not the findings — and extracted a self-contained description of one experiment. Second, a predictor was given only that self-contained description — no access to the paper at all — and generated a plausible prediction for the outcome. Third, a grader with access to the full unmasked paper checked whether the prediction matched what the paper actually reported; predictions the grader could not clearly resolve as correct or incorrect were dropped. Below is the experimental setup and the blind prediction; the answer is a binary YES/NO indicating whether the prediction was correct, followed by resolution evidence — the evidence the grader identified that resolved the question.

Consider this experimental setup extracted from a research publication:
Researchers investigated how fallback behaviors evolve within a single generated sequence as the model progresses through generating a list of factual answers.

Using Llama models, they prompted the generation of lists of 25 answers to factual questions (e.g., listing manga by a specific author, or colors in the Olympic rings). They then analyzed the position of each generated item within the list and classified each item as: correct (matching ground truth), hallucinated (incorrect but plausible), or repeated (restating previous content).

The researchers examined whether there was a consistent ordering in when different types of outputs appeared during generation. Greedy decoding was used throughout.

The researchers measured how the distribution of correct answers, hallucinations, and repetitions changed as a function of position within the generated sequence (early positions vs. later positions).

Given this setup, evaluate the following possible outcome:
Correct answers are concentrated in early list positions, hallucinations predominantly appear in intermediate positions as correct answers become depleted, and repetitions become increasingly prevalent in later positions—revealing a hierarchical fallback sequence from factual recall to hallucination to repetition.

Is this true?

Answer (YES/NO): YES